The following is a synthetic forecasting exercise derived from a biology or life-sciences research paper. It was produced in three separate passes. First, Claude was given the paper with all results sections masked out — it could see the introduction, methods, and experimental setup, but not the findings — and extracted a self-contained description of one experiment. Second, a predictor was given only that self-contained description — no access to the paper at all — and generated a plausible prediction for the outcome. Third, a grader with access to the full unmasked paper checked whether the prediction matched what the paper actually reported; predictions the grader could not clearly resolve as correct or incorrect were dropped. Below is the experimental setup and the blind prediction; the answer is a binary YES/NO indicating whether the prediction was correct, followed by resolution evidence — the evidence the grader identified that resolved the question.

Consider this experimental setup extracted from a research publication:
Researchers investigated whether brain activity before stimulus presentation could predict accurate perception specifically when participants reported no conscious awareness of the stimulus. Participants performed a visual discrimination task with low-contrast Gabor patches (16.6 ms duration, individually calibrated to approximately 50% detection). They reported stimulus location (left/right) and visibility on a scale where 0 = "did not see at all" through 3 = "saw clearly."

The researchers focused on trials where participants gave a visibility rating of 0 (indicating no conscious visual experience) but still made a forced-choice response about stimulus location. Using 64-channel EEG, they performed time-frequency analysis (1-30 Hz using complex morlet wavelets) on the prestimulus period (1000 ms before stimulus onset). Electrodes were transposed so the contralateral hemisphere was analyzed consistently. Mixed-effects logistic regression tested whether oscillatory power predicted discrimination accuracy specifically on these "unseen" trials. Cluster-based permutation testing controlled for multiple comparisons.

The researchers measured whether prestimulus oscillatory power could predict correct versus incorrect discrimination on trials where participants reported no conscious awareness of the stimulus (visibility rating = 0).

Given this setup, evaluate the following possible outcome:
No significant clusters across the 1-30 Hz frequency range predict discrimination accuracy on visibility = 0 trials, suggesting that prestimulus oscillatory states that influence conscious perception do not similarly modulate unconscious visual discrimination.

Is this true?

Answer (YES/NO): NO